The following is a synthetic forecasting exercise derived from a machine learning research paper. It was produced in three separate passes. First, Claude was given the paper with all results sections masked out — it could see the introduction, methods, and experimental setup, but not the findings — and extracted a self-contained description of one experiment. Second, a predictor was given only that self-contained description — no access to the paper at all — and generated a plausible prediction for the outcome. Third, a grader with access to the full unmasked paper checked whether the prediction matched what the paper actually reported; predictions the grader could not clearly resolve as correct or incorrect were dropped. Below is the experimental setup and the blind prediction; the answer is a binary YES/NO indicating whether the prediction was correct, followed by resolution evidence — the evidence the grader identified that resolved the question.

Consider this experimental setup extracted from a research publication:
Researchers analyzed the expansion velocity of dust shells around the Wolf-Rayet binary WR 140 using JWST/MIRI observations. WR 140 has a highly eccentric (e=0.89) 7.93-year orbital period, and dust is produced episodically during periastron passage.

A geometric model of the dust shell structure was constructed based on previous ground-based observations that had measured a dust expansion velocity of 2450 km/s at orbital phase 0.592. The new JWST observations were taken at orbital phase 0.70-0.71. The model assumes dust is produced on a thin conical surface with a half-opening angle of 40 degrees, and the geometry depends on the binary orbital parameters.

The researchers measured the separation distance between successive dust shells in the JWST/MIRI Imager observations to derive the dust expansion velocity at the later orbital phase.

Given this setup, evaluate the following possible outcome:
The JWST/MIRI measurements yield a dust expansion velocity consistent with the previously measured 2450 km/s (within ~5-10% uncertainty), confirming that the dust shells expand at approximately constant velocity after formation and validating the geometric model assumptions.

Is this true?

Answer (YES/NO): NO